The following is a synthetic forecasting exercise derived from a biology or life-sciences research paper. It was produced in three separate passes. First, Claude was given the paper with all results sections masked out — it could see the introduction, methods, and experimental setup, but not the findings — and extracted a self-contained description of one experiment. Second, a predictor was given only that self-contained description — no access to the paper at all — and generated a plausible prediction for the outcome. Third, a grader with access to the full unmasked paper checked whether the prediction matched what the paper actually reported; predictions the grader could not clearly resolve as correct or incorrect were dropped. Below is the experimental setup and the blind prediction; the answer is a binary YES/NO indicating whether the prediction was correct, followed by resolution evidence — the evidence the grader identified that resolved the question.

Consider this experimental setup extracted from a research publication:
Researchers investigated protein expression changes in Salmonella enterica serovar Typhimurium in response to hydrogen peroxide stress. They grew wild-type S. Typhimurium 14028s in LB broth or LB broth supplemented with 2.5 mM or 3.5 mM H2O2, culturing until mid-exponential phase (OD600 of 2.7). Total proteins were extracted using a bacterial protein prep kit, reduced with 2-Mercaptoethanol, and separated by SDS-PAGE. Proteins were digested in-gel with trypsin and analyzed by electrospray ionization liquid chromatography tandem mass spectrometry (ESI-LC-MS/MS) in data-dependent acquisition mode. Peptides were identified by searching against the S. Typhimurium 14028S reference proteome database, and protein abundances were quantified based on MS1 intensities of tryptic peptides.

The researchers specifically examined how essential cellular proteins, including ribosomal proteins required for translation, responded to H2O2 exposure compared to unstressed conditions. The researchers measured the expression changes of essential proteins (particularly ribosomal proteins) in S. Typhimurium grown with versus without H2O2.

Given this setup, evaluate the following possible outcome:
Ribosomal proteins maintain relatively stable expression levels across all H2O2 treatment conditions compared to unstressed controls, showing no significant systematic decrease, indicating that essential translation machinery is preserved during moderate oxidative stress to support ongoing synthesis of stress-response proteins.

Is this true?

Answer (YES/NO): NO